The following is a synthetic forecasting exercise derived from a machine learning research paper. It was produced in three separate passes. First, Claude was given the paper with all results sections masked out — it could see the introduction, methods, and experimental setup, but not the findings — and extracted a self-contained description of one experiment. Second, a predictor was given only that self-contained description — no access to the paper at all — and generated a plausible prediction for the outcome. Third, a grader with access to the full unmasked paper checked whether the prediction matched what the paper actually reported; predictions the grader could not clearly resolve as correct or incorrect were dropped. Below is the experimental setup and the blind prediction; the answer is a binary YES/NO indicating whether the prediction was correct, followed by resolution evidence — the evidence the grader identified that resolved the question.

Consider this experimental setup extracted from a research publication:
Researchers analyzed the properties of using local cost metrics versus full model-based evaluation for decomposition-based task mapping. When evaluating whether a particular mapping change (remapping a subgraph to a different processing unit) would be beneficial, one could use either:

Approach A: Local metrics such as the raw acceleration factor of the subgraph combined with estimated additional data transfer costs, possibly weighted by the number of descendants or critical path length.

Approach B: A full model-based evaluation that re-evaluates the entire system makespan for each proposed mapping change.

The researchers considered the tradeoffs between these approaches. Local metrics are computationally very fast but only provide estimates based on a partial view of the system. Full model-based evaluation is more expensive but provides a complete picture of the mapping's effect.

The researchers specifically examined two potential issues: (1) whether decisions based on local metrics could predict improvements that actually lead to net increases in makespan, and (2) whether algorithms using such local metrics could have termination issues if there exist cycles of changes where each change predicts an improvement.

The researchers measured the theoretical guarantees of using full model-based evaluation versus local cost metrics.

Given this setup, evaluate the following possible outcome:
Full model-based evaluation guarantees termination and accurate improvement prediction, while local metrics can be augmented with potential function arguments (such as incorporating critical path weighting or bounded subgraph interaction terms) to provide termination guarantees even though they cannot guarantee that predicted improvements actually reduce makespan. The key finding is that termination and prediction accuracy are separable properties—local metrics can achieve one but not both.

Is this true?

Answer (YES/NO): NO